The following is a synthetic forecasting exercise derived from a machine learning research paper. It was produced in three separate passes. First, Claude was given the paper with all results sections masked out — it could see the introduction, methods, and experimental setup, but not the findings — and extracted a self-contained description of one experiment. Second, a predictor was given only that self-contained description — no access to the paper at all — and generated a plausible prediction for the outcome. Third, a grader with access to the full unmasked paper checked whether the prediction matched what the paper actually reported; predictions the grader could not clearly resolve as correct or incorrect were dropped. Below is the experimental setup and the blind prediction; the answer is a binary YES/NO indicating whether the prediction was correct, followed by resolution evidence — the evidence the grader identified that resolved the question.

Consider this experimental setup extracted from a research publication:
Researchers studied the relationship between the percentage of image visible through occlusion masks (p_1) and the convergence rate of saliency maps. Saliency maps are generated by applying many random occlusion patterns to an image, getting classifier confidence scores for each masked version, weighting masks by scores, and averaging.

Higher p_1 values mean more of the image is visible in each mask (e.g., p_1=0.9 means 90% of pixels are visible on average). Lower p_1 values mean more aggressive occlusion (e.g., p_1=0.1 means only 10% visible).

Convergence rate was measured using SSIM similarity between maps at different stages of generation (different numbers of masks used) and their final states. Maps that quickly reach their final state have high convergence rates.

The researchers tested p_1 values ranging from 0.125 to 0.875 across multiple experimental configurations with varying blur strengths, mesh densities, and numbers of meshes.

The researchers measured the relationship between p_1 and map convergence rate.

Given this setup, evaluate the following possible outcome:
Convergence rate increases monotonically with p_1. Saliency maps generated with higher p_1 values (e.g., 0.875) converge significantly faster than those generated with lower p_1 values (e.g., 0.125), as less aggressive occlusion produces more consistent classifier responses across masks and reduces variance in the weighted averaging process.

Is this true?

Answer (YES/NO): YES